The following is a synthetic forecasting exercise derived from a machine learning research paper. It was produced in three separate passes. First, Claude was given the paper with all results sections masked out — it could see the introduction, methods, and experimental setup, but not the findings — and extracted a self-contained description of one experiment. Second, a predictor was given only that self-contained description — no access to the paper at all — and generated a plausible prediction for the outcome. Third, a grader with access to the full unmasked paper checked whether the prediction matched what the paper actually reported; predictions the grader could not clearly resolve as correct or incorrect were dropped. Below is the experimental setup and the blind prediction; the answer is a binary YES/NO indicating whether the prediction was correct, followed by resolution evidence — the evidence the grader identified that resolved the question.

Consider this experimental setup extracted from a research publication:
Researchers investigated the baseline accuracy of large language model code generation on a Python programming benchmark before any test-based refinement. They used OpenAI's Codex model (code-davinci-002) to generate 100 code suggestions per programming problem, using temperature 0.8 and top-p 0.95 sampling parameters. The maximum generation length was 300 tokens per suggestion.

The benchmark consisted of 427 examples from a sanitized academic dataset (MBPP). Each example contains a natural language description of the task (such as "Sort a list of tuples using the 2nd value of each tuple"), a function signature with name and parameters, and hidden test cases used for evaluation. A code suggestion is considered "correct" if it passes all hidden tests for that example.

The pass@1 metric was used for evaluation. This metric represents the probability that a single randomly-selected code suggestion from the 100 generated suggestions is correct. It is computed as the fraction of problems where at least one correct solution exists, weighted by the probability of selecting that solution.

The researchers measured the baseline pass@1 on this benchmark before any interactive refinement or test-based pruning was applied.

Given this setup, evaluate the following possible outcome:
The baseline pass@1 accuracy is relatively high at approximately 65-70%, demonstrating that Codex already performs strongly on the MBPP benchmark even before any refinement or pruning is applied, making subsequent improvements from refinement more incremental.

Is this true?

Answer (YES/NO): NO